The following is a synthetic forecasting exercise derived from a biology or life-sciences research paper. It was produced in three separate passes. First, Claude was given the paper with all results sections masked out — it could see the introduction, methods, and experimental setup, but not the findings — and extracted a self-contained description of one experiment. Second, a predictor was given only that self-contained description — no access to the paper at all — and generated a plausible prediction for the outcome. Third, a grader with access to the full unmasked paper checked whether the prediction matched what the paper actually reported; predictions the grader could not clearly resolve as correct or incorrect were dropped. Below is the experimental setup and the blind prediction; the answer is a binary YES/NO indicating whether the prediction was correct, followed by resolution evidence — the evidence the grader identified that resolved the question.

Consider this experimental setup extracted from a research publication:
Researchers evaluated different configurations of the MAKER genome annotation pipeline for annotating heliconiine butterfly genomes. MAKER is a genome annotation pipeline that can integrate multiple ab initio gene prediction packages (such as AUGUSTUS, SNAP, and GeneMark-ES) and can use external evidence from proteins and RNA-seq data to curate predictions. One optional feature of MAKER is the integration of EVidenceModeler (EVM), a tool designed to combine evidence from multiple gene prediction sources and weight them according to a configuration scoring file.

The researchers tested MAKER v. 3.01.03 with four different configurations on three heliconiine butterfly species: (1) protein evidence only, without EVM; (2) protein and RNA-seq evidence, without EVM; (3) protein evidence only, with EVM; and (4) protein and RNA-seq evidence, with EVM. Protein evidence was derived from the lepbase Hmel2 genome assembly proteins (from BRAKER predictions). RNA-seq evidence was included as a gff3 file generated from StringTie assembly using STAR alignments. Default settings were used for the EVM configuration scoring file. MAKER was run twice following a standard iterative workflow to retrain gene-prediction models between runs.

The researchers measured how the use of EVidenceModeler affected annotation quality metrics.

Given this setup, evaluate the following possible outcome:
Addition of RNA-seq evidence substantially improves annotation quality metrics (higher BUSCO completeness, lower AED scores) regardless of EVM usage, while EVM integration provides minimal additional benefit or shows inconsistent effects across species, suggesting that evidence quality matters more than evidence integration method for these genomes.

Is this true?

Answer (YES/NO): NO